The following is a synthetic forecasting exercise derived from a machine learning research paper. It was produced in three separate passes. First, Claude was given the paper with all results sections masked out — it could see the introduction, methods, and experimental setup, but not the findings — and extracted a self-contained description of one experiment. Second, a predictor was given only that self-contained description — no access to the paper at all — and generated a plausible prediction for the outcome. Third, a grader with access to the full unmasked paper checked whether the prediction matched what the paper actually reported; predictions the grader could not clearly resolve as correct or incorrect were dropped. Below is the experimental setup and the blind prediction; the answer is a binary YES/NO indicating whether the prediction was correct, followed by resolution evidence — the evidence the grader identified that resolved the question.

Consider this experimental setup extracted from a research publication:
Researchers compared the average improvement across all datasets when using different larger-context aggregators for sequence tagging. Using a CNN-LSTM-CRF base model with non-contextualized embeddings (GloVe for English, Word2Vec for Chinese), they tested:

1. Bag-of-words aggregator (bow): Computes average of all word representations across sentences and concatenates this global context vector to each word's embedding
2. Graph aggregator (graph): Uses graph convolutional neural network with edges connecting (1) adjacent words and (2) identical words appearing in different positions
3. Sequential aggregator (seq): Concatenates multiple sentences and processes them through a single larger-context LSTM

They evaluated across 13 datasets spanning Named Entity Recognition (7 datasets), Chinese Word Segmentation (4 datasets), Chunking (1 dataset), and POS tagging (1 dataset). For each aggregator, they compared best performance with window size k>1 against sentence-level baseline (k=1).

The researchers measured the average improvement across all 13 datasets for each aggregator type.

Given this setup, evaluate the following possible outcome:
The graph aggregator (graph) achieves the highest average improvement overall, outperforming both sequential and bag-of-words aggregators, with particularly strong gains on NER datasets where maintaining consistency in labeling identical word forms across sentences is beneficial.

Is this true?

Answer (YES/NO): NO